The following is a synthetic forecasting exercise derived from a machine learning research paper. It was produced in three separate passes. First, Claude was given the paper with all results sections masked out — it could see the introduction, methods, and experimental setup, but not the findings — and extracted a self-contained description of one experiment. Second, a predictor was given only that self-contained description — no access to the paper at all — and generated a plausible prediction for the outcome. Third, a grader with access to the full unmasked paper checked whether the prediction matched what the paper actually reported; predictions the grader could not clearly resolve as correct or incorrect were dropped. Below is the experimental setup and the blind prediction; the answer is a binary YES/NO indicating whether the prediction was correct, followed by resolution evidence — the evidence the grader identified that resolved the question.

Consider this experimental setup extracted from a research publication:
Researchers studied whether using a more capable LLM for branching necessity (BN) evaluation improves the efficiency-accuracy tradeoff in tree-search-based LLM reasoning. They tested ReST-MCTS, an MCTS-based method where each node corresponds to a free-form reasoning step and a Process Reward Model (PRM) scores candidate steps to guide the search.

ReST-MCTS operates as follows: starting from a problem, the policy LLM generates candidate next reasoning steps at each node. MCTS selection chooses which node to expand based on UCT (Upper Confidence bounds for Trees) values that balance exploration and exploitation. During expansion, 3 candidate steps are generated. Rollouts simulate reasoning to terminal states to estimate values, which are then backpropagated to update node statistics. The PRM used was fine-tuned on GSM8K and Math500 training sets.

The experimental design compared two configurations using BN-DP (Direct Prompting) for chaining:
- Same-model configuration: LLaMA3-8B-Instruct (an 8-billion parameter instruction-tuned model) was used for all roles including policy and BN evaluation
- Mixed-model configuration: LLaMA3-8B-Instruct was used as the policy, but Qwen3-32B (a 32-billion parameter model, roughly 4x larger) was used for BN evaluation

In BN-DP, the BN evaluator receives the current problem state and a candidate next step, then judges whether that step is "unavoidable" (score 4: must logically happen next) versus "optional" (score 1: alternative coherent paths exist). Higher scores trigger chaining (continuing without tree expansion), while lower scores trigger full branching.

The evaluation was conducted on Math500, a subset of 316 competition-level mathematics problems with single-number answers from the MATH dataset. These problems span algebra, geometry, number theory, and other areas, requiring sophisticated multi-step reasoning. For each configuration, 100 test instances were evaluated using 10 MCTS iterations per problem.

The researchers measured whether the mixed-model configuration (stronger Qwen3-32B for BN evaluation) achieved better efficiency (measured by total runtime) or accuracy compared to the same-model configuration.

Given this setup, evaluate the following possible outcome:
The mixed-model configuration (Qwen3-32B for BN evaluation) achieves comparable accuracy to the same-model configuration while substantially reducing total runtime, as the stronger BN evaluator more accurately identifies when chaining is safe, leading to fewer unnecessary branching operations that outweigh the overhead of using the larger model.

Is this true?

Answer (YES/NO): NO